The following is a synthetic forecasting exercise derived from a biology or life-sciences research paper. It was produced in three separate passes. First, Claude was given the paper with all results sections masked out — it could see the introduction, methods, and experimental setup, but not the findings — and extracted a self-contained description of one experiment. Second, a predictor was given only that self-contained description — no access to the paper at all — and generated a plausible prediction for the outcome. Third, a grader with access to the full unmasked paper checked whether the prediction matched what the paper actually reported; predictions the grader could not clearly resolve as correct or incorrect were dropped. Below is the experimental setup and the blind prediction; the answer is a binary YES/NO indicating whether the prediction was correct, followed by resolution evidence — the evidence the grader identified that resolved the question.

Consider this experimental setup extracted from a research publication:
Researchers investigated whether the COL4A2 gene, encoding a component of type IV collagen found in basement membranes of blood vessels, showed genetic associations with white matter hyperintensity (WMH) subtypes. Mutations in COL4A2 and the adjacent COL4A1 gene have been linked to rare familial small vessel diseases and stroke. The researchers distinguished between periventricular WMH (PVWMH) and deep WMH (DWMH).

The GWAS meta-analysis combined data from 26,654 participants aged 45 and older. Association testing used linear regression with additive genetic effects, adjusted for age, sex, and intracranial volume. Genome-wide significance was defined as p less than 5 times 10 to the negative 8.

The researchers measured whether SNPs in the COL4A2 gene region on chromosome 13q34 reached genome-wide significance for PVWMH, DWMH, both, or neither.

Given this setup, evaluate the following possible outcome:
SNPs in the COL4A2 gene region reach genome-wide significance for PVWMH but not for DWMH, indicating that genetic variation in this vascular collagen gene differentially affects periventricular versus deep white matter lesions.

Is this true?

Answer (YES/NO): YES